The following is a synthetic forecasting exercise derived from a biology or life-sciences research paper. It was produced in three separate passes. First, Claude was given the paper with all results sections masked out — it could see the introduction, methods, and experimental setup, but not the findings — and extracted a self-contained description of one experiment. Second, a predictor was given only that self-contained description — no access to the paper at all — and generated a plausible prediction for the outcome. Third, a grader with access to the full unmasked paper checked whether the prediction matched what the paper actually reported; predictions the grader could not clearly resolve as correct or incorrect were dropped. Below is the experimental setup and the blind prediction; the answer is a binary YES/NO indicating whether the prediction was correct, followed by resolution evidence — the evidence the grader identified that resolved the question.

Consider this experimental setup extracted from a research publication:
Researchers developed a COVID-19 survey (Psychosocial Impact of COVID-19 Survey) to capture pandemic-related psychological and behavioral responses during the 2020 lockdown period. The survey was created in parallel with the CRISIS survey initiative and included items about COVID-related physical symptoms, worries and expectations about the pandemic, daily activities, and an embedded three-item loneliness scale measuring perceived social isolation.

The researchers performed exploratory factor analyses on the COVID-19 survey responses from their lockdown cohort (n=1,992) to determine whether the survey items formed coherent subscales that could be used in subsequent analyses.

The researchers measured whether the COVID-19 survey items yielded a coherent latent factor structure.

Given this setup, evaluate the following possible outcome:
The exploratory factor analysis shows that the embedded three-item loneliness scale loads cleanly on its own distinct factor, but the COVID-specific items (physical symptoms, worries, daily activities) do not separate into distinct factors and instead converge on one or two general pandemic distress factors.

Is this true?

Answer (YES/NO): NO